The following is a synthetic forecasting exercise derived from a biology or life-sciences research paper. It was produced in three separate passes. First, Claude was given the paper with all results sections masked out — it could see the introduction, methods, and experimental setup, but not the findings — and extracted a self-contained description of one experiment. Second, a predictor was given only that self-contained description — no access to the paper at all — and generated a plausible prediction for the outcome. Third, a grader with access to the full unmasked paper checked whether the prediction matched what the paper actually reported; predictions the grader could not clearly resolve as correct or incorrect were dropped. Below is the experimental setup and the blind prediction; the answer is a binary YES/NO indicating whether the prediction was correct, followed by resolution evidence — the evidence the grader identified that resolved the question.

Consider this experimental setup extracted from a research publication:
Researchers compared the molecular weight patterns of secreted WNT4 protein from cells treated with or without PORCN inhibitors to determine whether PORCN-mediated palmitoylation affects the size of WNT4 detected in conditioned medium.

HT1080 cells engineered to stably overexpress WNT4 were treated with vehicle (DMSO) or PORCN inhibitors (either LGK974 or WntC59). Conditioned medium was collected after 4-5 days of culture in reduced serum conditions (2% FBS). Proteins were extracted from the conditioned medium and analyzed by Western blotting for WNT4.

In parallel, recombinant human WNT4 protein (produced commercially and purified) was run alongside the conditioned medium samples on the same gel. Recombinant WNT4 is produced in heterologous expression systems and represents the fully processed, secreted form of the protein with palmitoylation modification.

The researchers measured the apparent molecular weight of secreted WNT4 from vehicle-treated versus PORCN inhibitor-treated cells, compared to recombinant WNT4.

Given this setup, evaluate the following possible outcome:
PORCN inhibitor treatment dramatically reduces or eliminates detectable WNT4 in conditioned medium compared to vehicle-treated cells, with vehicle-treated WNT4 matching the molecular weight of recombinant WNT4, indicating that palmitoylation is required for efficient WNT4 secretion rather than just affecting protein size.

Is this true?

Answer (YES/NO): NO